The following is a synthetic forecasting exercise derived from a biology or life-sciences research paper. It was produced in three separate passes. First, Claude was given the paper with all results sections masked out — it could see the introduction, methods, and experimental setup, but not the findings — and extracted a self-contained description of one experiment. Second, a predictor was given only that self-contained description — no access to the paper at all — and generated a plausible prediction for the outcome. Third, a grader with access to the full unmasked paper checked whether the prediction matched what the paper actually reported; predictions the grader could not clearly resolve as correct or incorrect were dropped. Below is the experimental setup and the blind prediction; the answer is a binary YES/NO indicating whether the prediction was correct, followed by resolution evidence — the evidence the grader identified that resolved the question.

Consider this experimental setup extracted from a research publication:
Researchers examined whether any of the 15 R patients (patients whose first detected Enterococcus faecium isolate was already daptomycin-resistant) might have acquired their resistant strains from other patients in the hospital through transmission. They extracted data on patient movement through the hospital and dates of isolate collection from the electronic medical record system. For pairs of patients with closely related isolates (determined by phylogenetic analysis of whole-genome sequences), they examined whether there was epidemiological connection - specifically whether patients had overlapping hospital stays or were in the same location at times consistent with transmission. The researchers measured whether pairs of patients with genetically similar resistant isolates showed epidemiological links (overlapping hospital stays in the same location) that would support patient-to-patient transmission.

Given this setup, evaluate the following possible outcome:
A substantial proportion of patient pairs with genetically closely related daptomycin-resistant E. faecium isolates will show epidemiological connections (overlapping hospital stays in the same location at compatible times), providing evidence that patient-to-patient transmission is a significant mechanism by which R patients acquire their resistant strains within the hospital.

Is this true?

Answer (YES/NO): NO